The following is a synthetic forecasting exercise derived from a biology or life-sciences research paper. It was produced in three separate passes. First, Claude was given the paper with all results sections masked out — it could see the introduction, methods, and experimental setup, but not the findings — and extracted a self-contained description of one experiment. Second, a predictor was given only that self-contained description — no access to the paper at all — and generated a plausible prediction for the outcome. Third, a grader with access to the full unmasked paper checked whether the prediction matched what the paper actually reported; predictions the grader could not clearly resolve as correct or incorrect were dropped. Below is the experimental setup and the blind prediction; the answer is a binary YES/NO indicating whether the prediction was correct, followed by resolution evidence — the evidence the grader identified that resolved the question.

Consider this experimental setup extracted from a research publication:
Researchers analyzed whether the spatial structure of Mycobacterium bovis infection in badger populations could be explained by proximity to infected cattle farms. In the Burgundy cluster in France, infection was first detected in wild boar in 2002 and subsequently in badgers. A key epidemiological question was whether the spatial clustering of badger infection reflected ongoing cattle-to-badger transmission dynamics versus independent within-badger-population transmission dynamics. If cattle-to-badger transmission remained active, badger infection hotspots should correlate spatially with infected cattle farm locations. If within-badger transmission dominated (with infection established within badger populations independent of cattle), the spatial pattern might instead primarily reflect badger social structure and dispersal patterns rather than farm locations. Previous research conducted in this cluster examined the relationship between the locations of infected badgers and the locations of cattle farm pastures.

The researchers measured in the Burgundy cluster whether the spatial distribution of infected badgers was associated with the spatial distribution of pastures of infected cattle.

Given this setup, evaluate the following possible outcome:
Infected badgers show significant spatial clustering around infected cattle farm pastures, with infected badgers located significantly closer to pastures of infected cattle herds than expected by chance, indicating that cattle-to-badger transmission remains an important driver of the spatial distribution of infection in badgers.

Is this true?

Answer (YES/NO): YES